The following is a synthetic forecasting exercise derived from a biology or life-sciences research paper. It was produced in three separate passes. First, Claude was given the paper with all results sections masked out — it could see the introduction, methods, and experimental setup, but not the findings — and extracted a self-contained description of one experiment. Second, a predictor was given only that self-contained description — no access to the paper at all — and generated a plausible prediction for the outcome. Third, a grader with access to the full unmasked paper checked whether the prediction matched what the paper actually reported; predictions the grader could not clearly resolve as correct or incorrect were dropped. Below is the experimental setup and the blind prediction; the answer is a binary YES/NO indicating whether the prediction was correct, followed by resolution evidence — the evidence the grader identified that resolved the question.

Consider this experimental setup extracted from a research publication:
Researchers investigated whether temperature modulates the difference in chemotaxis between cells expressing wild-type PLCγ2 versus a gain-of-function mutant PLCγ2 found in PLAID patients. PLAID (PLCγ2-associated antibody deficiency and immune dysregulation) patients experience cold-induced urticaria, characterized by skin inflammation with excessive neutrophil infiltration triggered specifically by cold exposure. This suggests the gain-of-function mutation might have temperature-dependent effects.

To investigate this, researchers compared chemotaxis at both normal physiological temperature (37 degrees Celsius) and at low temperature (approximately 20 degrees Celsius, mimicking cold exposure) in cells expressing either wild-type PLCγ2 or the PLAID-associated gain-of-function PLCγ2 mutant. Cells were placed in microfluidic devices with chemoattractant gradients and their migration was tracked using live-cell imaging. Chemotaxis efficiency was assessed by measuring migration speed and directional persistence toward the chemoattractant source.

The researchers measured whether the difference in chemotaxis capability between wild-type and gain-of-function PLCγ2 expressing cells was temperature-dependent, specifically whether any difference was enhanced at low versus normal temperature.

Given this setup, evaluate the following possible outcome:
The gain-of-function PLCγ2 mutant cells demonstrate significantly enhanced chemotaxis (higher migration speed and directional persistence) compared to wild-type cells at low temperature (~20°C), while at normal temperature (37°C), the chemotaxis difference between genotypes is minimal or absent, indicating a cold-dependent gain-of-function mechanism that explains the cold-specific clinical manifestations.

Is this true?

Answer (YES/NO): NO